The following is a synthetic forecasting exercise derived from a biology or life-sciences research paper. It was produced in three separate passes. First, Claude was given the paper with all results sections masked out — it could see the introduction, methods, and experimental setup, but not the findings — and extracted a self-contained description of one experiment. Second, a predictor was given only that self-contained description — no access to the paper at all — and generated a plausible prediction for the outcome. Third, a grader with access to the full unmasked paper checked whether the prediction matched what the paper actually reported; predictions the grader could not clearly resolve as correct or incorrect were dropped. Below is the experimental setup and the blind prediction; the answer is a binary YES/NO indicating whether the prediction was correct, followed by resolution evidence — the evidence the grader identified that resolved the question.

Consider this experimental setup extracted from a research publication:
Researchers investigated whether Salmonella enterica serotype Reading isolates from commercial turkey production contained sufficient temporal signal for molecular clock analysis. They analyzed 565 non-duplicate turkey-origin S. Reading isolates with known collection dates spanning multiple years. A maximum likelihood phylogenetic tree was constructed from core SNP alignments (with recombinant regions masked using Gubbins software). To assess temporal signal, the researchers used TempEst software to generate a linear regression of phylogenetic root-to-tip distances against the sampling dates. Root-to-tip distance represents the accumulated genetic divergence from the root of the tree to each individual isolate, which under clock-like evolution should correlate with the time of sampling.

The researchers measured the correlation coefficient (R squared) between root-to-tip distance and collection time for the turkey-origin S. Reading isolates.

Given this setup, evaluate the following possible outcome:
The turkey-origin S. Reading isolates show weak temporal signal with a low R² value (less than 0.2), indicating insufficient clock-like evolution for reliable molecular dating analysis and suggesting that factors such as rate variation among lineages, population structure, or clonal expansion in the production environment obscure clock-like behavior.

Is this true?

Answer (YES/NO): NO